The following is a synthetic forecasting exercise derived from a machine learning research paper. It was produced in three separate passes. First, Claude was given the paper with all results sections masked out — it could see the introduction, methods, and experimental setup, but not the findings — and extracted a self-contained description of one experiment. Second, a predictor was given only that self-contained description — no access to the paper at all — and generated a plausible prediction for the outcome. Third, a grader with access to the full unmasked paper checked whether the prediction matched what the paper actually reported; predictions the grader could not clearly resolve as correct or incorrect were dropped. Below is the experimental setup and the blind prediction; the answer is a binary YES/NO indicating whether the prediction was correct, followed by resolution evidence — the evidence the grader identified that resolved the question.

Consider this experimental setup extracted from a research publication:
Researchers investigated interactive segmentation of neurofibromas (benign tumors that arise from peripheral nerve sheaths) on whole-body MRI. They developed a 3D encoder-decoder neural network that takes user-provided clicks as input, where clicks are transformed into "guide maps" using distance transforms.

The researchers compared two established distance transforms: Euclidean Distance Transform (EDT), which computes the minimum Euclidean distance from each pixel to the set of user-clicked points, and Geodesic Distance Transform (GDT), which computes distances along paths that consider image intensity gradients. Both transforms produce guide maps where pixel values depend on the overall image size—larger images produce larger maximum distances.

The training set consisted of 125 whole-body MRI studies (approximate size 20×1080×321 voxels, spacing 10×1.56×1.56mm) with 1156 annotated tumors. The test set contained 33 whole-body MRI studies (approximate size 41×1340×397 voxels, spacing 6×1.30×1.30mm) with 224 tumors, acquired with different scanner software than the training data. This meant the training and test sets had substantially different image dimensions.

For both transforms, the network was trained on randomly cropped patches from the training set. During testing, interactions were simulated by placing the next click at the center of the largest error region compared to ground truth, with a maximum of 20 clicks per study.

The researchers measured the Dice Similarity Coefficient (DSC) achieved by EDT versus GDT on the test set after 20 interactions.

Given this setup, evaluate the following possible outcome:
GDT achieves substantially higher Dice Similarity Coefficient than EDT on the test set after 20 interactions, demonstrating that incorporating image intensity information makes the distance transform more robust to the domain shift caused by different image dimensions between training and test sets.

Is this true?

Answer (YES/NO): NO